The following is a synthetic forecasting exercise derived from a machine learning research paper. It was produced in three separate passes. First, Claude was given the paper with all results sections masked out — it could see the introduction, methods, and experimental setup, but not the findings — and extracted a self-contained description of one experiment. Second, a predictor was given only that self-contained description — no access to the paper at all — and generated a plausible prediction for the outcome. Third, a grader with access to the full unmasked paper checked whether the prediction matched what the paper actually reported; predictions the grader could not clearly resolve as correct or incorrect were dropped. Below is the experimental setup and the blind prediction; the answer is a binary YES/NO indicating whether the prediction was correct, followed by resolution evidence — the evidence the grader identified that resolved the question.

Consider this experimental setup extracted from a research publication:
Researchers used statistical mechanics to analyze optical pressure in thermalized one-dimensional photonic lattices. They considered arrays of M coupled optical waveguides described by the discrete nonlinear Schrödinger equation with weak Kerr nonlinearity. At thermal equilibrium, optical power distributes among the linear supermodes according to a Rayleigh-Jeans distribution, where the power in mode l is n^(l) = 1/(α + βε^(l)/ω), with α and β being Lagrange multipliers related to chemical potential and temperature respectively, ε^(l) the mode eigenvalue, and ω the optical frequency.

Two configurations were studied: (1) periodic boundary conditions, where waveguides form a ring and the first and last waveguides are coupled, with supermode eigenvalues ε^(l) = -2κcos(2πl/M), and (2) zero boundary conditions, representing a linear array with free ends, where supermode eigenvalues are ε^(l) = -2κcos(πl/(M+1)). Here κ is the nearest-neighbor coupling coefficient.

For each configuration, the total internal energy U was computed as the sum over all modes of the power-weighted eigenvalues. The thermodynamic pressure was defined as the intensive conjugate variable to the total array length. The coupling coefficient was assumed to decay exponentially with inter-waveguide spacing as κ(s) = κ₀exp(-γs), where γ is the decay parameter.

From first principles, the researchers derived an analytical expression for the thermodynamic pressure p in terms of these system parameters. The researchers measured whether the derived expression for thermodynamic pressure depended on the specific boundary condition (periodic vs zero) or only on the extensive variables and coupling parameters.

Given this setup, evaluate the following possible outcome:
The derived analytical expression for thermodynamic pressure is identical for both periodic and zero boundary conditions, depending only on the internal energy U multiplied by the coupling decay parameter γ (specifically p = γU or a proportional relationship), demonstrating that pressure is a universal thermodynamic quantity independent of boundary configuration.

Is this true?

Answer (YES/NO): YES